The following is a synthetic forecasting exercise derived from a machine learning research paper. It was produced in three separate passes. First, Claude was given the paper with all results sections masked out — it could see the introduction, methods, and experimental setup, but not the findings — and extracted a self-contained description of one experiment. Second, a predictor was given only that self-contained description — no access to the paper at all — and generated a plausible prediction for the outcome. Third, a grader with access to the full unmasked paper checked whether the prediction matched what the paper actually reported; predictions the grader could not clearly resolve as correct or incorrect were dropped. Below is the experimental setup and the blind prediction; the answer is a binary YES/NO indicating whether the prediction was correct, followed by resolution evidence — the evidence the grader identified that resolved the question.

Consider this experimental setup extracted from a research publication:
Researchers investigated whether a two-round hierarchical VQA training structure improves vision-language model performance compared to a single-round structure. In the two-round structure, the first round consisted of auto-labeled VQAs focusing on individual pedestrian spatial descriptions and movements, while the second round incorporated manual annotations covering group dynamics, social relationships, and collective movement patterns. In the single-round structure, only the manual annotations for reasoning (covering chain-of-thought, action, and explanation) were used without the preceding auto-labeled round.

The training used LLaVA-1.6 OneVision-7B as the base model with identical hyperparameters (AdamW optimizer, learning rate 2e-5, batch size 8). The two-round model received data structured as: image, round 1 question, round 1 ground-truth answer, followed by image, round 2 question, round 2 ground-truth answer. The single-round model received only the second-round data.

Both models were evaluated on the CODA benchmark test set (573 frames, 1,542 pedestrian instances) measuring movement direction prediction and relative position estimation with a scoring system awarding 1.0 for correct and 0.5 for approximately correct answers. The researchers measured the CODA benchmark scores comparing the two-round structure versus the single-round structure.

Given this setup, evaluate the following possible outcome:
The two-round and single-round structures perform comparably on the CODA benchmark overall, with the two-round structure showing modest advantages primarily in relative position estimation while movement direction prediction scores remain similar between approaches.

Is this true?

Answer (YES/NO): NO